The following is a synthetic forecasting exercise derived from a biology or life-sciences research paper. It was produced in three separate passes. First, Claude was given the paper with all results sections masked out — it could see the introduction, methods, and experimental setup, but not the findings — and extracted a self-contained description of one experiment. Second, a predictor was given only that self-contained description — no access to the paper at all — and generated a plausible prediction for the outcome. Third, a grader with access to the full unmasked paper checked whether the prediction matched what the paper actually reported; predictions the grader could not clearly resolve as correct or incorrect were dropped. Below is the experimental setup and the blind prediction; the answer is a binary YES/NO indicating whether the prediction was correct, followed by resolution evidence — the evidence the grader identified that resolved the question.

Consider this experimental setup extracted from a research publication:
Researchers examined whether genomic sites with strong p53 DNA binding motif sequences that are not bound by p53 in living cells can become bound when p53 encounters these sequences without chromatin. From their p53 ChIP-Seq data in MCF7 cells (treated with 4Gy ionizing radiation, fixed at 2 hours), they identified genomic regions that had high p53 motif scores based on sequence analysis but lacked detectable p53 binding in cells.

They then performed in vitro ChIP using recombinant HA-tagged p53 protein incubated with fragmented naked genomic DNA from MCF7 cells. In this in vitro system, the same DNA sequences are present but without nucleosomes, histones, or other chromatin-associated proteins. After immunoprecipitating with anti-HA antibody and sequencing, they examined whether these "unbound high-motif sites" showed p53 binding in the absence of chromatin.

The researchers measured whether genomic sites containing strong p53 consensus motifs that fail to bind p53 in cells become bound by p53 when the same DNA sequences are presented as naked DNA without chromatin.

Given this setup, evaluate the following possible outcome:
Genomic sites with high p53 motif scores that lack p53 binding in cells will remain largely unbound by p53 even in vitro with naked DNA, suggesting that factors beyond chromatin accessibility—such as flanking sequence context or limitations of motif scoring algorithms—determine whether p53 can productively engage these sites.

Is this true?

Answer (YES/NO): NO